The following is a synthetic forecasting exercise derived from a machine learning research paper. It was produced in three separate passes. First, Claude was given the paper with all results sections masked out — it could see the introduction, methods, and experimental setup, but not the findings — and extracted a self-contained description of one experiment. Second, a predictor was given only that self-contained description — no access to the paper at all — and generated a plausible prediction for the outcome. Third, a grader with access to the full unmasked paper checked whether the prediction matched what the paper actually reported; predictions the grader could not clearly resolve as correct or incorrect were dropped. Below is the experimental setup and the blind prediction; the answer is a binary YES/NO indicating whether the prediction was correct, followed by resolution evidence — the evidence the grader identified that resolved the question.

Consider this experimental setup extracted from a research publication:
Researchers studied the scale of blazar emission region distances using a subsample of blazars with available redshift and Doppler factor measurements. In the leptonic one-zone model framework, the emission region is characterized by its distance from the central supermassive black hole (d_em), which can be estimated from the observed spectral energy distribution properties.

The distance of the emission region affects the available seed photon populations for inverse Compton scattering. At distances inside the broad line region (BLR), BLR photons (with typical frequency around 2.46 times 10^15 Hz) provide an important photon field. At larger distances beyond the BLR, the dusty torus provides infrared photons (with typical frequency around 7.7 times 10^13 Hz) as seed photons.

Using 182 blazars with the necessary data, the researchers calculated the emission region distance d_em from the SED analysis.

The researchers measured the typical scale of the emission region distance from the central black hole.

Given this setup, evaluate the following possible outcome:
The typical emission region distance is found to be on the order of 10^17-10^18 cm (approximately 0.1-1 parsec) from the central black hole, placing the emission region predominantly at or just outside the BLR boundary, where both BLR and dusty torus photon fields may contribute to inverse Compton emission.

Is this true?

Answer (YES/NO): YES